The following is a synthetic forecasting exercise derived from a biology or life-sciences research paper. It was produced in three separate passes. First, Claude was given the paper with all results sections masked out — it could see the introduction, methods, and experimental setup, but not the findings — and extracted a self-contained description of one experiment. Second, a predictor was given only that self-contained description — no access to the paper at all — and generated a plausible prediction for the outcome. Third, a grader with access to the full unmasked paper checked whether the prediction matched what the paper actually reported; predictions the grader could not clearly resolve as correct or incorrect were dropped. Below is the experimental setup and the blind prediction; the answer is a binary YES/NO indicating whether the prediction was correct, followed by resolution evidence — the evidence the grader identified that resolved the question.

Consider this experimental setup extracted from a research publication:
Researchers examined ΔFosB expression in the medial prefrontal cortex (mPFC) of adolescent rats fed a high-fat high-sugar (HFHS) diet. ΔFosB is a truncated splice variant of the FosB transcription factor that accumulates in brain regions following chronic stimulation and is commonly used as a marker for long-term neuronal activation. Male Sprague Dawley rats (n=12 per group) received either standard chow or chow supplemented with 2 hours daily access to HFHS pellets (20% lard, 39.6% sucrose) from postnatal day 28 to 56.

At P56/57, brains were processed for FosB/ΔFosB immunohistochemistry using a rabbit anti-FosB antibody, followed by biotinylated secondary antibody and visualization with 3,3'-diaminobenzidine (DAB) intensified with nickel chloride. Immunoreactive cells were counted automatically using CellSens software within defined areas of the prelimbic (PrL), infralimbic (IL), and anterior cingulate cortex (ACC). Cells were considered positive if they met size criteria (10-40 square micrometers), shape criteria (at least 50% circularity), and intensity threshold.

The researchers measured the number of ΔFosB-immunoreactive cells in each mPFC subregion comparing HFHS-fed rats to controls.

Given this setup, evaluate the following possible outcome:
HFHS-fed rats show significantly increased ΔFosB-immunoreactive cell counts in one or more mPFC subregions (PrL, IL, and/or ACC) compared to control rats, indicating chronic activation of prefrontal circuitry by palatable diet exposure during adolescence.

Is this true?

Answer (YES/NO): YES